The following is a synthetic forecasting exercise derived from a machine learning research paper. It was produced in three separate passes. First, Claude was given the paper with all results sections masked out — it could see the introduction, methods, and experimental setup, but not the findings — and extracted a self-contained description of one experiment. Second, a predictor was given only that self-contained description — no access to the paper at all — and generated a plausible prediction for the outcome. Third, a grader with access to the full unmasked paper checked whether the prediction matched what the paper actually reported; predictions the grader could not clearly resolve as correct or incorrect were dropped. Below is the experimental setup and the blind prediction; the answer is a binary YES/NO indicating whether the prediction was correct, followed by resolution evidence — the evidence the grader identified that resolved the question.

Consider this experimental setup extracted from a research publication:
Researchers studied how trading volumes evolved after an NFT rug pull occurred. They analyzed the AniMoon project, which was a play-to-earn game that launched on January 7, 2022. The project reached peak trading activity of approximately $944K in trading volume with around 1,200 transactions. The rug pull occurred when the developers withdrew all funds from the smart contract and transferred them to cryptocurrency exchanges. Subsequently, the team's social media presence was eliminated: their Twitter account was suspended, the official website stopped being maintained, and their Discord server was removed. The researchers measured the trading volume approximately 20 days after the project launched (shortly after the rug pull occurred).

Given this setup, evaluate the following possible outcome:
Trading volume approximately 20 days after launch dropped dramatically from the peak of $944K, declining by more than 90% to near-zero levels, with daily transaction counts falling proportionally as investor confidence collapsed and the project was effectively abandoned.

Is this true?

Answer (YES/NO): YES